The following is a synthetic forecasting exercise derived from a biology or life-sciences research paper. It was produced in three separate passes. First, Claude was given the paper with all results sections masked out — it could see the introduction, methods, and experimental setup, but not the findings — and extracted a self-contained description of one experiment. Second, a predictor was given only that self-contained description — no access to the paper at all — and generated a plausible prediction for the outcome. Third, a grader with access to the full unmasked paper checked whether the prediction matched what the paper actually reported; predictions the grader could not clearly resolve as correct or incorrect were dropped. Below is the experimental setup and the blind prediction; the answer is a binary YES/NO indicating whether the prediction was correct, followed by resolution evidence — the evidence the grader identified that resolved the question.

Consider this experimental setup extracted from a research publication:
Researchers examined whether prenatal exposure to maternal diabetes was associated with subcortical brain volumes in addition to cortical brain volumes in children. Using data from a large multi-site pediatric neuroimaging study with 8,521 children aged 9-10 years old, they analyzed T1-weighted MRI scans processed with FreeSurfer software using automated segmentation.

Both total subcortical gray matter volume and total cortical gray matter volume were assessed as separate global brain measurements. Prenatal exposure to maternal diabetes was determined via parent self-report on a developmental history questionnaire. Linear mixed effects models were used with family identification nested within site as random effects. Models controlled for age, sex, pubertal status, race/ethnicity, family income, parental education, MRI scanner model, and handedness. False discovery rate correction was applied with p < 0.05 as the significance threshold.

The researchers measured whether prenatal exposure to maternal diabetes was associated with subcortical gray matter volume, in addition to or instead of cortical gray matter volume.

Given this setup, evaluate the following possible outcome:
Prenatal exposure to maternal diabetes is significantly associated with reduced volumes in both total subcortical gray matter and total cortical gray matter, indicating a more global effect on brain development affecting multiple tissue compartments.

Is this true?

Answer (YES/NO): NO